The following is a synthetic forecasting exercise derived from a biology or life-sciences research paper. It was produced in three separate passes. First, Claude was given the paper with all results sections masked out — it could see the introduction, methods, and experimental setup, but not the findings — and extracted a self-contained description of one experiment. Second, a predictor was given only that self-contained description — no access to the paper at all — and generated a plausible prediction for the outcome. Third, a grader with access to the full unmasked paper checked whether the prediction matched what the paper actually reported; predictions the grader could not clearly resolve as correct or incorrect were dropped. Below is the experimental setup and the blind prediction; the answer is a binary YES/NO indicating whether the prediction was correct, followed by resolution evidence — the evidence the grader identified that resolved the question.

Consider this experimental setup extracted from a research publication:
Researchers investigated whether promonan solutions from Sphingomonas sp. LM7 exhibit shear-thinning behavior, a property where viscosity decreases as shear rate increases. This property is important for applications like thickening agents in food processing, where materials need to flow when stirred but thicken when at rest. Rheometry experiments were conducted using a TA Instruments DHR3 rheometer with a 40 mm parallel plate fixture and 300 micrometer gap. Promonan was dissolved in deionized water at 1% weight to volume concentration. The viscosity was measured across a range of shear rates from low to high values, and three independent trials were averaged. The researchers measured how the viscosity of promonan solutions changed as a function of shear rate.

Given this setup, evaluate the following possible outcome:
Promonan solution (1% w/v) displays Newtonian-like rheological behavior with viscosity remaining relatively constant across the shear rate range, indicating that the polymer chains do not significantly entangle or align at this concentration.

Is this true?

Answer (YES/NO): NO